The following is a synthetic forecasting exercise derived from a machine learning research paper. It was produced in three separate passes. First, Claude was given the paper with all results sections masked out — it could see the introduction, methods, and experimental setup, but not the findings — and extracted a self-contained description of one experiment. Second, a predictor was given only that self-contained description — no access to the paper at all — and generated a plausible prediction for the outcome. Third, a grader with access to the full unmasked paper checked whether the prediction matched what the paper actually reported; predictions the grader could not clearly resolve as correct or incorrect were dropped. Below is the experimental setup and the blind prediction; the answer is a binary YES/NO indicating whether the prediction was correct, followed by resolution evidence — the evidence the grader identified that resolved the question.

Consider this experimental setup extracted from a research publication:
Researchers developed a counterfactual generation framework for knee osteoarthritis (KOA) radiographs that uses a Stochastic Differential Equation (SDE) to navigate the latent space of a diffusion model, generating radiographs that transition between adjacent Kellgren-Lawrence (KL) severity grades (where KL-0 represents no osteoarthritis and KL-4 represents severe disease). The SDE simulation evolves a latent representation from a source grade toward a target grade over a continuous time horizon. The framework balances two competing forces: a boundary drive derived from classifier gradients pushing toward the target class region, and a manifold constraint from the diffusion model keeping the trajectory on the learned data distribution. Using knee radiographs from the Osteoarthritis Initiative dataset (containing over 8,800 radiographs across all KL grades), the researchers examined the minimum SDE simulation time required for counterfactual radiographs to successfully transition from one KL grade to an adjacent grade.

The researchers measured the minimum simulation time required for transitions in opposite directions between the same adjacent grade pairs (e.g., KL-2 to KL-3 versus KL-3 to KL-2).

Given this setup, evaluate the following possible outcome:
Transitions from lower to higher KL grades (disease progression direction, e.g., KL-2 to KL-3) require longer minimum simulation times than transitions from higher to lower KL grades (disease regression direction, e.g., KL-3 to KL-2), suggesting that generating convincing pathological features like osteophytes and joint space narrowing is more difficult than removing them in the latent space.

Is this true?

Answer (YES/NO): YES